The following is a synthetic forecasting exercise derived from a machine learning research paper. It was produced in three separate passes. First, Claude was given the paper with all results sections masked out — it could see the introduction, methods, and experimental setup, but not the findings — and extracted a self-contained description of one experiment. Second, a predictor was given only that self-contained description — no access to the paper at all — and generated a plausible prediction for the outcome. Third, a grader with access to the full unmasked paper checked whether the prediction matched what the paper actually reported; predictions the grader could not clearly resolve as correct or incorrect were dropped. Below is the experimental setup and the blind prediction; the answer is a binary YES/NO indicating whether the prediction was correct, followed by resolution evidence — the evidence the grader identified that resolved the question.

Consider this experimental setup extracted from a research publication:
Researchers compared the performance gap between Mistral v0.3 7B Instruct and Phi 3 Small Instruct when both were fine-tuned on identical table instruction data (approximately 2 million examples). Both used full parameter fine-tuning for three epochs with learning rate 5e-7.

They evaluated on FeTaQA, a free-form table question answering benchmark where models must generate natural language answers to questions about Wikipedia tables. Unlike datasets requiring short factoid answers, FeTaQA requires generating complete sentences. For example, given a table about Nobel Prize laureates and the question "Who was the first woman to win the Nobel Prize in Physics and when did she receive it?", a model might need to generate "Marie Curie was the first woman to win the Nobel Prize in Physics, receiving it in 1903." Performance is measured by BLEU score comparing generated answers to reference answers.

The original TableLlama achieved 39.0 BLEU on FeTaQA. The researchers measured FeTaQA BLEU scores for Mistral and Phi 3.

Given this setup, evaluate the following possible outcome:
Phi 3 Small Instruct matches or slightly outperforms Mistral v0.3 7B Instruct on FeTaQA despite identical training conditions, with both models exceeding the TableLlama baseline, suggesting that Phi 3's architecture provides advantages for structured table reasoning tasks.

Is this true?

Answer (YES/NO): NO